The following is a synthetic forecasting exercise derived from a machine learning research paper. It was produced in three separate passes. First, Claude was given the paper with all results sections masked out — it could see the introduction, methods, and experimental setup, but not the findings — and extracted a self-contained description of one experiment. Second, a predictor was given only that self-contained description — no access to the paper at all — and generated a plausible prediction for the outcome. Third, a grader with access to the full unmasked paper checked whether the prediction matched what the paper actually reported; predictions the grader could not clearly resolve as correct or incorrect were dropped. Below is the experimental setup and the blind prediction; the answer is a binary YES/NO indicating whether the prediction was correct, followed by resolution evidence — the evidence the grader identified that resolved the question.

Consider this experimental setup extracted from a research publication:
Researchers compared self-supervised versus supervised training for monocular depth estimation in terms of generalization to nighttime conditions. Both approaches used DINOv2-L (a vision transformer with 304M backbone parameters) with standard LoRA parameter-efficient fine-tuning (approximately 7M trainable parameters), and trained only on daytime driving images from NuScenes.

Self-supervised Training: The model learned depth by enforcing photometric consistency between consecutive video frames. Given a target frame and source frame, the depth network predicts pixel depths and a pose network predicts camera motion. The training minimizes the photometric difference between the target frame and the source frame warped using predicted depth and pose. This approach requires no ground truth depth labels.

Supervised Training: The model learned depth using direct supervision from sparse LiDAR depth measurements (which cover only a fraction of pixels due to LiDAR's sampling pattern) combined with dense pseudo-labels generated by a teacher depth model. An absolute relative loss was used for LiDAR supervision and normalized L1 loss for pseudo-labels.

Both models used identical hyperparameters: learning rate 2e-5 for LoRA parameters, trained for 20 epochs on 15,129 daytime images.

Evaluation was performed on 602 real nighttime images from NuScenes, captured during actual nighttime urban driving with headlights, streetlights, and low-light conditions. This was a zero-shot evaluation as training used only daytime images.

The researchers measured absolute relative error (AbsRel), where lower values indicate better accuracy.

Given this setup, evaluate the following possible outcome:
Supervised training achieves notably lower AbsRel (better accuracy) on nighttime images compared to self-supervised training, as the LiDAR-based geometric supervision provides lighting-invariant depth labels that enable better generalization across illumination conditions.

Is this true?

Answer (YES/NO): YES